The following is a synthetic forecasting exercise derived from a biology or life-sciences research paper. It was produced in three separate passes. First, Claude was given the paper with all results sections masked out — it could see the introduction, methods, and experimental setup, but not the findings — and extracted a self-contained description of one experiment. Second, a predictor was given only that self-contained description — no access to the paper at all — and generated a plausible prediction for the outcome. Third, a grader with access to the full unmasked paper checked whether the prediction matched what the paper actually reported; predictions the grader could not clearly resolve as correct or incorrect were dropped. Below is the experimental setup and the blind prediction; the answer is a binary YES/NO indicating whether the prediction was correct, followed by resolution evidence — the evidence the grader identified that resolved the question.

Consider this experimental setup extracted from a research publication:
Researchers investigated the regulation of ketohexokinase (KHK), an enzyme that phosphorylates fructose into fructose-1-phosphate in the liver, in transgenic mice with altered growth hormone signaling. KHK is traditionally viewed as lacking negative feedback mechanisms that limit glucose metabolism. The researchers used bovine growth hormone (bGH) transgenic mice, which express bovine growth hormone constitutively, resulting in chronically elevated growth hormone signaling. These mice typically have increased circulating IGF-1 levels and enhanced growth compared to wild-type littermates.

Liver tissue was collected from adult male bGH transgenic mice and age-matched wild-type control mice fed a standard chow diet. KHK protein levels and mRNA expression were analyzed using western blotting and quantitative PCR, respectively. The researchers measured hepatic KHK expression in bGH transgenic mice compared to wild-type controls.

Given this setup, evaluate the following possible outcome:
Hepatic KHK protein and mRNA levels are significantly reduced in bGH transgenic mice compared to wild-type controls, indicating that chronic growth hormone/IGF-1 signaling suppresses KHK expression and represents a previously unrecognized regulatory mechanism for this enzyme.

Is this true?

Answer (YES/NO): YES